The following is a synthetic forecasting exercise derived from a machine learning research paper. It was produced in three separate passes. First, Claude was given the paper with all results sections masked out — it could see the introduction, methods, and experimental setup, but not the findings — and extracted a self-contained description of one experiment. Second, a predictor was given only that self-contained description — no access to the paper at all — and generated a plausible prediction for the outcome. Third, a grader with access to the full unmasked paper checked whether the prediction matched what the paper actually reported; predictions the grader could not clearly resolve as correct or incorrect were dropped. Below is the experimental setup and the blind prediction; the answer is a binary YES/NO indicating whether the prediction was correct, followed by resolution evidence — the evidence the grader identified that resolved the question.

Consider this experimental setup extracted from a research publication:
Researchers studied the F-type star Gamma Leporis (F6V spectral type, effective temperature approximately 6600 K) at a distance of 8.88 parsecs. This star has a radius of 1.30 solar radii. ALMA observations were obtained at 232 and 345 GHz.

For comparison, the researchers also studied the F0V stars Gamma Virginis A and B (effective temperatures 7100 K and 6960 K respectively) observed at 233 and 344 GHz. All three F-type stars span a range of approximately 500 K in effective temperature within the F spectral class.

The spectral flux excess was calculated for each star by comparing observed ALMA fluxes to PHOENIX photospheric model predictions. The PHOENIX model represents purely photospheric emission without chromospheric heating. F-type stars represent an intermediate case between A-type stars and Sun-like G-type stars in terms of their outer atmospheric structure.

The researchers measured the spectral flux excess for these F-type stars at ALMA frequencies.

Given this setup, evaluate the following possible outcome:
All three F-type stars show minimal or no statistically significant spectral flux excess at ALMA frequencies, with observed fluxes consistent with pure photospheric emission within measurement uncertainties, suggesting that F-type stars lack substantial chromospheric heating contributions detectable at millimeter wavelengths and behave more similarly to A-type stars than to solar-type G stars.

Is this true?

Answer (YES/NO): NO